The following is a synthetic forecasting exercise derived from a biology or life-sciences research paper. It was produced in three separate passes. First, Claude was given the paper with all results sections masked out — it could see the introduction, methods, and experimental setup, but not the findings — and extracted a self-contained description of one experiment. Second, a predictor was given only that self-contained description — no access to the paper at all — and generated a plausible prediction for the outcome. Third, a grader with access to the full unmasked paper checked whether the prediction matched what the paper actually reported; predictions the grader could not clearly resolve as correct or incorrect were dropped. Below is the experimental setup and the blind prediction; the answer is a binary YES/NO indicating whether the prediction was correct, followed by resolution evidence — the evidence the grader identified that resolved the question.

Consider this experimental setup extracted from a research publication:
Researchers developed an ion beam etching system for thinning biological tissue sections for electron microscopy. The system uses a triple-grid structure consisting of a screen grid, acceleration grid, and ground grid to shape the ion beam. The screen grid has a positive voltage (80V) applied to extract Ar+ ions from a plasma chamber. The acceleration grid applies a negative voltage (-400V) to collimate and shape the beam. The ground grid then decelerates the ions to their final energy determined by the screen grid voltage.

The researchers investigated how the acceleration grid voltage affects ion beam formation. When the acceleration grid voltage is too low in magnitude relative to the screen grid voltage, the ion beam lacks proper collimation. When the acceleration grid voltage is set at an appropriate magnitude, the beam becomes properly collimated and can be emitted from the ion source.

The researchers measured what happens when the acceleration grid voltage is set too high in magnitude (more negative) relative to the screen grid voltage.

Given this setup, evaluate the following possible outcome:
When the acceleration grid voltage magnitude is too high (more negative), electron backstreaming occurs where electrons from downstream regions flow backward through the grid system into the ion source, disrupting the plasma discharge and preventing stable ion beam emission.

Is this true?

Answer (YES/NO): NO